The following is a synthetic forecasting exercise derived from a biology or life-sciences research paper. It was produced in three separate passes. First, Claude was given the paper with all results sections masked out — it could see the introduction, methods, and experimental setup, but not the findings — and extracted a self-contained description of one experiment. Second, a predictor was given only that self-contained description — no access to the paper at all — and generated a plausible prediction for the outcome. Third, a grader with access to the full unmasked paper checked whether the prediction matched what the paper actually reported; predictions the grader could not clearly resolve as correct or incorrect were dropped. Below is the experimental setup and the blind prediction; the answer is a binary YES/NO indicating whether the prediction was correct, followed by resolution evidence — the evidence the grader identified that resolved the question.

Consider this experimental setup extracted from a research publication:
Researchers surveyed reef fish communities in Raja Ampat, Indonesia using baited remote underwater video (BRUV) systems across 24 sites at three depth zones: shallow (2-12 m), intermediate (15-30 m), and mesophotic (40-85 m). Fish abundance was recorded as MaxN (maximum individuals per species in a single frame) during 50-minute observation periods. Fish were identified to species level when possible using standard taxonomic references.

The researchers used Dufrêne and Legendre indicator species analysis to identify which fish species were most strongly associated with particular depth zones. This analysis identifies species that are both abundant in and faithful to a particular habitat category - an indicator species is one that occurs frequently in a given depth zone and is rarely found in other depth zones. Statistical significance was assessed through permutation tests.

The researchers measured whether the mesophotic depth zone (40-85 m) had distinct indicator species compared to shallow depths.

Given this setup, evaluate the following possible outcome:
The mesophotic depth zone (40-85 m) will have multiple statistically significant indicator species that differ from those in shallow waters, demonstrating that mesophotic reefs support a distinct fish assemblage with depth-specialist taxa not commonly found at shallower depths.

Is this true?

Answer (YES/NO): YES